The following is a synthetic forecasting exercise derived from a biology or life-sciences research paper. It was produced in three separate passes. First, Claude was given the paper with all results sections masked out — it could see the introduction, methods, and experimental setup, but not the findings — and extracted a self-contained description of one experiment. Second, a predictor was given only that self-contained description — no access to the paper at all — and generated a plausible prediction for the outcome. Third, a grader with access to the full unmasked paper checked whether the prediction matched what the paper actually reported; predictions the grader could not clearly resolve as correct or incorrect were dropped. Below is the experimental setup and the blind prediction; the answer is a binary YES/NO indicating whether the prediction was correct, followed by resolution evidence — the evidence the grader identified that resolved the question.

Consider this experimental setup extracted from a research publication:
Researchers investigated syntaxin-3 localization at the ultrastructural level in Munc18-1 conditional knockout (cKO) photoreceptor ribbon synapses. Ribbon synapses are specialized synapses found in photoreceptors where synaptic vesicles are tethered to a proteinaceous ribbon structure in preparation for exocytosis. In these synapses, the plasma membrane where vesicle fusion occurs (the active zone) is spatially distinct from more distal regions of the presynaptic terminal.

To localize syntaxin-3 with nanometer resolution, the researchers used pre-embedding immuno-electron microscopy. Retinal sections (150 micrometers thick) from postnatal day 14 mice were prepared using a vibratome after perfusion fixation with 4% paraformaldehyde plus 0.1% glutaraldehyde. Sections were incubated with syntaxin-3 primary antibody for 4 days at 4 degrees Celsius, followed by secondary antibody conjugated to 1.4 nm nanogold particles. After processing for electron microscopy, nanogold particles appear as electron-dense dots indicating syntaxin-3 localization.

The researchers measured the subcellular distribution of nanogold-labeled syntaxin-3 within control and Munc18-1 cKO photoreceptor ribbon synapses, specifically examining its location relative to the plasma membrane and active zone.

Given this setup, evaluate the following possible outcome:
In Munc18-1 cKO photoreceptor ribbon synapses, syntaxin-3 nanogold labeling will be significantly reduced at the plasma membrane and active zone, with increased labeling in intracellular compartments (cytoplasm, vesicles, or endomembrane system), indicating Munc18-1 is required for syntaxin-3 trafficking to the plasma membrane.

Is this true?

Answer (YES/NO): YES